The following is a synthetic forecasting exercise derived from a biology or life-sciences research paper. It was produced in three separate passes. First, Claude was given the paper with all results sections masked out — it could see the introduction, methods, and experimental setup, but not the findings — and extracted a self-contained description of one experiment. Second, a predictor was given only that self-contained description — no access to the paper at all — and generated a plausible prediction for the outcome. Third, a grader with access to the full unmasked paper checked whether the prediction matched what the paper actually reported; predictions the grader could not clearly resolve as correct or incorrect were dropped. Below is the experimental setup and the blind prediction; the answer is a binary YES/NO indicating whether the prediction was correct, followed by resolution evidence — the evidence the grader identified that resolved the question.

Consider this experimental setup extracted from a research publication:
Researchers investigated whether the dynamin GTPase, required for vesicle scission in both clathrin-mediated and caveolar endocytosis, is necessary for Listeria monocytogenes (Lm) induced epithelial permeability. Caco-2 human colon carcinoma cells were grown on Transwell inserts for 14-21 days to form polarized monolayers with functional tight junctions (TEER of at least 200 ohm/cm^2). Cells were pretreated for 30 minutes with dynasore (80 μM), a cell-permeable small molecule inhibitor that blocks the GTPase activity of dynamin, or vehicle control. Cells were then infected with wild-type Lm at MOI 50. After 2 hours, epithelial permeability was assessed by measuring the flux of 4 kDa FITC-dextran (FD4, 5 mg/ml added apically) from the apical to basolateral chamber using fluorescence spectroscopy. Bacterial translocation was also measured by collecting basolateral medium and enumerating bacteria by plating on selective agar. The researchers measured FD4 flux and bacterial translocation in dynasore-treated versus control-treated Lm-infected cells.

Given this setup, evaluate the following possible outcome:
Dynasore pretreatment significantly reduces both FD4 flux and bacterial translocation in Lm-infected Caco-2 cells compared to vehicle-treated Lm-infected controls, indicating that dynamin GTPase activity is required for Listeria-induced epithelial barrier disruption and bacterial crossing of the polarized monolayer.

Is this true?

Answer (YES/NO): YES